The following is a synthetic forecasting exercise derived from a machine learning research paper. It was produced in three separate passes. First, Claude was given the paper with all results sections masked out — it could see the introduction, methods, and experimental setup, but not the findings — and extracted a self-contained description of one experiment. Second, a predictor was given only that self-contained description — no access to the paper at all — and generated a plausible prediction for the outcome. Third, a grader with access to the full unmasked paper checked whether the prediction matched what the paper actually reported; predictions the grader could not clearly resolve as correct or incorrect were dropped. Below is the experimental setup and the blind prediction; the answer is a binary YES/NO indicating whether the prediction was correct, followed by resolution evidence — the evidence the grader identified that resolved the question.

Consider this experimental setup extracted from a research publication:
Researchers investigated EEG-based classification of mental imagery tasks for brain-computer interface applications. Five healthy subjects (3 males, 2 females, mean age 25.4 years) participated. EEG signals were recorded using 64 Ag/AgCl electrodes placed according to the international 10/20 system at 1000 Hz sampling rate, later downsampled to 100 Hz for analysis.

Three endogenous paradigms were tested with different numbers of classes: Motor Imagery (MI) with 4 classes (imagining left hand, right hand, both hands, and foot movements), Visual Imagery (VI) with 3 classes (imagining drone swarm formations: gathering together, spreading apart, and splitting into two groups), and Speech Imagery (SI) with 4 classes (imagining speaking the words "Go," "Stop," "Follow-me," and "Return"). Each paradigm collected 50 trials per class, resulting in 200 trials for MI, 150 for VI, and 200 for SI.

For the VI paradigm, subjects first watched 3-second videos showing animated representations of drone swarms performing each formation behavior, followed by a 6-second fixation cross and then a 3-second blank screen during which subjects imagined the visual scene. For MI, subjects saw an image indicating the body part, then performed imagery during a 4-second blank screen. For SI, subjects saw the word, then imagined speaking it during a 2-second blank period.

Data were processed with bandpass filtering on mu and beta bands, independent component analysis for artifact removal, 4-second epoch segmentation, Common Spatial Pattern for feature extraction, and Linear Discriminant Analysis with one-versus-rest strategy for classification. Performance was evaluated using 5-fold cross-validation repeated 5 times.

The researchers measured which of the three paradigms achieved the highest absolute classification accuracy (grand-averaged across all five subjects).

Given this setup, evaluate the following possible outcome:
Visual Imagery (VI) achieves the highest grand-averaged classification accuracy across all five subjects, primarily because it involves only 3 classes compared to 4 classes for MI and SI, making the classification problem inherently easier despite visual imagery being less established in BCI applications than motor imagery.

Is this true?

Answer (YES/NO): YES